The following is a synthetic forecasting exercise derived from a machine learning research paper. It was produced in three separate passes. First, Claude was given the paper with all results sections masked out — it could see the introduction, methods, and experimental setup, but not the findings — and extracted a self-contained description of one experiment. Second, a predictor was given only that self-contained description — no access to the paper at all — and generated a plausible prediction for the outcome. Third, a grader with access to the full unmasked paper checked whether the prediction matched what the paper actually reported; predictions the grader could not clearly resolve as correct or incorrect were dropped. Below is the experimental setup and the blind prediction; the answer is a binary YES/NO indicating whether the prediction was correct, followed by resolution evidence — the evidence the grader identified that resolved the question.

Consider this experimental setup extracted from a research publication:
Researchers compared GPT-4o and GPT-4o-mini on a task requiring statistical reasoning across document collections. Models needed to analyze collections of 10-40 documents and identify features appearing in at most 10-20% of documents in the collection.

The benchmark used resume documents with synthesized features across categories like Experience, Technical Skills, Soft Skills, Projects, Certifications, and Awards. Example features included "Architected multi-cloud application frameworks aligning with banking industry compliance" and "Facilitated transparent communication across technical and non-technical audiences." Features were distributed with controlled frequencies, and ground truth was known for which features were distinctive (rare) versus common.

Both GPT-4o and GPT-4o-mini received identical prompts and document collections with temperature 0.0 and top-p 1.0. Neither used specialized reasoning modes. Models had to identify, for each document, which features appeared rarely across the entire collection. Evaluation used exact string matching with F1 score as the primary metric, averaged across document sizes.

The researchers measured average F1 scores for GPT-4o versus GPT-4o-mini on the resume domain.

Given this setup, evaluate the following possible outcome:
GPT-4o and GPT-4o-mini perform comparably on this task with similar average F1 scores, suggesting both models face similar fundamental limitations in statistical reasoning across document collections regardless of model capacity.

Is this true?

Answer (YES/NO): NO